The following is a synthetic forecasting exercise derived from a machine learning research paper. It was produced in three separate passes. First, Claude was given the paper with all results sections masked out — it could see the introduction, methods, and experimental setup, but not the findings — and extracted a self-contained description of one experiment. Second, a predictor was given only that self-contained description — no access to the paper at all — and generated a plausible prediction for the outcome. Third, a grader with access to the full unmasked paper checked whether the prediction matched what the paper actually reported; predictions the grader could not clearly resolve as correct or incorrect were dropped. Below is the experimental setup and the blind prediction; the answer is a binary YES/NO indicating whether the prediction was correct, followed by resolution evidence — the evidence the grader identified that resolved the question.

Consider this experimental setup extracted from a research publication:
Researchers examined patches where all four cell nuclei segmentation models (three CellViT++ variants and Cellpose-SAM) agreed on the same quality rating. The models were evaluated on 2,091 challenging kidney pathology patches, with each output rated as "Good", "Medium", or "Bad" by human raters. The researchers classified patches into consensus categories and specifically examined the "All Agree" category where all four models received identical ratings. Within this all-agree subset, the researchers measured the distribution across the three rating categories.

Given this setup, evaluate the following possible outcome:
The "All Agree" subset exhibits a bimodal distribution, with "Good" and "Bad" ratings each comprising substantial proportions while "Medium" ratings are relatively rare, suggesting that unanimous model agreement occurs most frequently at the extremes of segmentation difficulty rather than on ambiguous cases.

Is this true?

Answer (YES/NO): NO